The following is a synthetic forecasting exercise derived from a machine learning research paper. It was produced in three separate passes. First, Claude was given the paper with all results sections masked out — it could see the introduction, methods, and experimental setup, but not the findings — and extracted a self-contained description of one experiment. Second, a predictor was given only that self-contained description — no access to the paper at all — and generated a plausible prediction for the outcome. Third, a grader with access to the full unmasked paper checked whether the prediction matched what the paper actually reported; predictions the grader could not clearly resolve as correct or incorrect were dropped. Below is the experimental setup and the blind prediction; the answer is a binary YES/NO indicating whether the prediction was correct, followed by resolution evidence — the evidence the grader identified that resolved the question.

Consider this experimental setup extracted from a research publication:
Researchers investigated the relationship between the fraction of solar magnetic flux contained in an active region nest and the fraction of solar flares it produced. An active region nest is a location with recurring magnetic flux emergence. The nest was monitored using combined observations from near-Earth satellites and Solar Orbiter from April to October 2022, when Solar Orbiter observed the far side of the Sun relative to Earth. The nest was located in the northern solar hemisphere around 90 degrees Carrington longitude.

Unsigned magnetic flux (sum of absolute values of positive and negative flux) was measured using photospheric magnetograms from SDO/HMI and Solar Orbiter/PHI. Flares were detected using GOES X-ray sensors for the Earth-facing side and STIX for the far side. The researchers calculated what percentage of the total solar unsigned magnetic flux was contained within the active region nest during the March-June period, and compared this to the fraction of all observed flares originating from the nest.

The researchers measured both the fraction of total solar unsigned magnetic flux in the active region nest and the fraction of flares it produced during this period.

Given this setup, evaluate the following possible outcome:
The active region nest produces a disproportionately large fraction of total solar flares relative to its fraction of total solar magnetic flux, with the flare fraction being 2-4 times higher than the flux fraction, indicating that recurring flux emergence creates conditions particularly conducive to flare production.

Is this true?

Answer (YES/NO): NO